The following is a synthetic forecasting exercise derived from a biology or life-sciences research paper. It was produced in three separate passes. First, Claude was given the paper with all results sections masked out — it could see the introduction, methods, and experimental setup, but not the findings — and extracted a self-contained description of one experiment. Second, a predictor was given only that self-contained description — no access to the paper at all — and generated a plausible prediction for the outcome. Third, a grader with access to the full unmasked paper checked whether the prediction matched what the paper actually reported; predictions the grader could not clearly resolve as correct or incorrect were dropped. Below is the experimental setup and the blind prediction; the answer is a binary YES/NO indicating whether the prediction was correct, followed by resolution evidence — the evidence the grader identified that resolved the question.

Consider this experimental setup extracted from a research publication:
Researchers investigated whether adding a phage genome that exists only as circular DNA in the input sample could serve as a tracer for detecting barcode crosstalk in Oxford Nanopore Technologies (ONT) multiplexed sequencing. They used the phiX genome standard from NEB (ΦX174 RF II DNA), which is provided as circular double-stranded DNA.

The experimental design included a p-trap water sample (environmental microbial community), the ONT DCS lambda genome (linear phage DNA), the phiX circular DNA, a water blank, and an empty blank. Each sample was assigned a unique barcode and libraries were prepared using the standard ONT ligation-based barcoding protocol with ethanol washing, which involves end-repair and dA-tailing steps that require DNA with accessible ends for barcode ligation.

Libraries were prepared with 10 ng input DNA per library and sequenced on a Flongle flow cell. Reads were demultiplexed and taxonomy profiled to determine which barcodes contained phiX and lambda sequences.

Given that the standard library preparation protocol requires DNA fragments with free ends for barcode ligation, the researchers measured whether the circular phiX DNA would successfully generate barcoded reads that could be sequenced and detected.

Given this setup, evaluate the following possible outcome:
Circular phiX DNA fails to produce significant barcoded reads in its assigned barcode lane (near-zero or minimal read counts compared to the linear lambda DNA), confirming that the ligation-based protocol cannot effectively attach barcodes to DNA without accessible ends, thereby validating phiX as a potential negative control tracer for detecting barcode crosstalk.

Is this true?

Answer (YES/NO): YES